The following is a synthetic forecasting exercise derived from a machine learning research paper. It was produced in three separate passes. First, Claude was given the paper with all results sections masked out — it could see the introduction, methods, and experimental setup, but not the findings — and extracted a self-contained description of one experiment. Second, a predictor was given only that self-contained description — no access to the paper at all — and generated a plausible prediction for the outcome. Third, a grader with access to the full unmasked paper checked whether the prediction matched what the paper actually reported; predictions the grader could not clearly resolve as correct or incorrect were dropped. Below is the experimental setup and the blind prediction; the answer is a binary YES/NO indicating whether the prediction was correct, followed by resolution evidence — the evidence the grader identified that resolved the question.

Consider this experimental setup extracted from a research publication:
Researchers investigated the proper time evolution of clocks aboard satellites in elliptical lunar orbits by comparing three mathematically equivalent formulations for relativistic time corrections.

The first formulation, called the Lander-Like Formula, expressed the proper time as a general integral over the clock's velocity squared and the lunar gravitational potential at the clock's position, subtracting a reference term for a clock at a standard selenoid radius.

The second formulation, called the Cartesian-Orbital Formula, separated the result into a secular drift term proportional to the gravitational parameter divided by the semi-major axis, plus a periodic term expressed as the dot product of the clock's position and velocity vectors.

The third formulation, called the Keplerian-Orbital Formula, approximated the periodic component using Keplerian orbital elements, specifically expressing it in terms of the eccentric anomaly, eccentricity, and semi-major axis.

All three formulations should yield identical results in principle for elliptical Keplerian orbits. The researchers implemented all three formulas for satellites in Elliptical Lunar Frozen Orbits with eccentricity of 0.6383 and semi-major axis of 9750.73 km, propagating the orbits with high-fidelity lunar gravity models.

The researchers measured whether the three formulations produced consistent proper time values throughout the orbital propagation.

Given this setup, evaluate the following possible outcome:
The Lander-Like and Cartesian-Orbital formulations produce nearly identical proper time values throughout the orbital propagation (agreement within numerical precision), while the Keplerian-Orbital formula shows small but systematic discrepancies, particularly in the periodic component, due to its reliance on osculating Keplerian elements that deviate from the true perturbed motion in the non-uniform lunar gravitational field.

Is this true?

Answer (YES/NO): NO